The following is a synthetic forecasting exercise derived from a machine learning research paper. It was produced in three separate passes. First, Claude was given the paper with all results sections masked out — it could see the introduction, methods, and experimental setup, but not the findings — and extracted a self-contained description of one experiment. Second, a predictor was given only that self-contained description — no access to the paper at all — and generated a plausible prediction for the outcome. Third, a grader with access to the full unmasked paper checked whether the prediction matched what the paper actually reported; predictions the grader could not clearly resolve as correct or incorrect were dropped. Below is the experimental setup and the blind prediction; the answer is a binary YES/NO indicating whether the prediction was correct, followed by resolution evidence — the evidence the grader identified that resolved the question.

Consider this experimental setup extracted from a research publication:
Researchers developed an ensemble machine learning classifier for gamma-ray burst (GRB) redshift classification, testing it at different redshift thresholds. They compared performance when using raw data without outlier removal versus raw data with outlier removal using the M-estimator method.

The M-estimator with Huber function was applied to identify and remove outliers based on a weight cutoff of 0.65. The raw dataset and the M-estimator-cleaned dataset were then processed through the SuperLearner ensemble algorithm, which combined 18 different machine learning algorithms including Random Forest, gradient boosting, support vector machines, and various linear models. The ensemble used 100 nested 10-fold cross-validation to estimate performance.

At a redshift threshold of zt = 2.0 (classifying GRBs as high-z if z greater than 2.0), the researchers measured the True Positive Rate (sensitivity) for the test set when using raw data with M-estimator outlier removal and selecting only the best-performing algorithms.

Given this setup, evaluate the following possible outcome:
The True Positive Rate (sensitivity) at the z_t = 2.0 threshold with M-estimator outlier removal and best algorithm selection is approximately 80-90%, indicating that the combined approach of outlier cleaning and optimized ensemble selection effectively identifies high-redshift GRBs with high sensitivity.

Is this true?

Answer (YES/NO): NO